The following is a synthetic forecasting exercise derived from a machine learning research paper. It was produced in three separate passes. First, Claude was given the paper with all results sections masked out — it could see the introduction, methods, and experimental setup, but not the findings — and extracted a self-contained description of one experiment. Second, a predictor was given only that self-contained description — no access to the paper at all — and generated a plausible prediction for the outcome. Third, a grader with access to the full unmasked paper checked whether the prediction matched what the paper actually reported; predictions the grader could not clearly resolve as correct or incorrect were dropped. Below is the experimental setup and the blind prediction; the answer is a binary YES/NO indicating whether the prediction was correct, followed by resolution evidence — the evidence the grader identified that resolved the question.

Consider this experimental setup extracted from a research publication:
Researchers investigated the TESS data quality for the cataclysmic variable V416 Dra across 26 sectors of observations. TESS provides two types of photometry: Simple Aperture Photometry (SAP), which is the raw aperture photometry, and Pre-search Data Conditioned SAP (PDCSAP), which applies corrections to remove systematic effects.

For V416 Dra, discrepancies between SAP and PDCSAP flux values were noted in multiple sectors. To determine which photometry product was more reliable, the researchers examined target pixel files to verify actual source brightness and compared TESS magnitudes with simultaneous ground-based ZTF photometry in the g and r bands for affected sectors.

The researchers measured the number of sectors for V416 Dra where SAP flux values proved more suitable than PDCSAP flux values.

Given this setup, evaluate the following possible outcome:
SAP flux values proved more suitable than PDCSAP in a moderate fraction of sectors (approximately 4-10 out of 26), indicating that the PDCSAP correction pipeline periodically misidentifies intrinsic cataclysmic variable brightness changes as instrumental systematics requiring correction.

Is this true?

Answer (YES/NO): YES